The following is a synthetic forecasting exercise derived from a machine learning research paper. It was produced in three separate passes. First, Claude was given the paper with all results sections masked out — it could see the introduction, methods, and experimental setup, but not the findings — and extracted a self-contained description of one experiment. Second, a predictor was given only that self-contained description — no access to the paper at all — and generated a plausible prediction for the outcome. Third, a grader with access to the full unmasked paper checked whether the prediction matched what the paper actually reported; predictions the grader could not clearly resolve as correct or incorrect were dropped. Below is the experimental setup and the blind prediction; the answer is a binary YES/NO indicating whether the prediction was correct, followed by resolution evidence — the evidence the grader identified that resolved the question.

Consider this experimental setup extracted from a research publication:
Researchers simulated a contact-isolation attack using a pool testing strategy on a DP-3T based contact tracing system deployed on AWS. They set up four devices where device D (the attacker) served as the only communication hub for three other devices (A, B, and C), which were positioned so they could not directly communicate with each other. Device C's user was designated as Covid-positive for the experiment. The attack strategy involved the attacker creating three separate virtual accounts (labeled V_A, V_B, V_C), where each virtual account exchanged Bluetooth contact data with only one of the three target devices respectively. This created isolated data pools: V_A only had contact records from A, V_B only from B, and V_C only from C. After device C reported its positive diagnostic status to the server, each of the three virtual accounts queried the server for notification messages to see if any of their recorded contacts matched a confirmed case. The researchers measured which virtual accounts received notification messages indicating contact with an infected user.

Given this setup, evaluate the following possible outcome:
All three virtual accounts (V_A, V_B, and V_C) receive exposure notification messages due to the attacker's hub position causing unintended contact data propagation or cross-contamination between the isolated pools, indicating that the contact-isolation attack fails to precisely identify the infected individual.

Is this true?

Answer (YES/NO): NO